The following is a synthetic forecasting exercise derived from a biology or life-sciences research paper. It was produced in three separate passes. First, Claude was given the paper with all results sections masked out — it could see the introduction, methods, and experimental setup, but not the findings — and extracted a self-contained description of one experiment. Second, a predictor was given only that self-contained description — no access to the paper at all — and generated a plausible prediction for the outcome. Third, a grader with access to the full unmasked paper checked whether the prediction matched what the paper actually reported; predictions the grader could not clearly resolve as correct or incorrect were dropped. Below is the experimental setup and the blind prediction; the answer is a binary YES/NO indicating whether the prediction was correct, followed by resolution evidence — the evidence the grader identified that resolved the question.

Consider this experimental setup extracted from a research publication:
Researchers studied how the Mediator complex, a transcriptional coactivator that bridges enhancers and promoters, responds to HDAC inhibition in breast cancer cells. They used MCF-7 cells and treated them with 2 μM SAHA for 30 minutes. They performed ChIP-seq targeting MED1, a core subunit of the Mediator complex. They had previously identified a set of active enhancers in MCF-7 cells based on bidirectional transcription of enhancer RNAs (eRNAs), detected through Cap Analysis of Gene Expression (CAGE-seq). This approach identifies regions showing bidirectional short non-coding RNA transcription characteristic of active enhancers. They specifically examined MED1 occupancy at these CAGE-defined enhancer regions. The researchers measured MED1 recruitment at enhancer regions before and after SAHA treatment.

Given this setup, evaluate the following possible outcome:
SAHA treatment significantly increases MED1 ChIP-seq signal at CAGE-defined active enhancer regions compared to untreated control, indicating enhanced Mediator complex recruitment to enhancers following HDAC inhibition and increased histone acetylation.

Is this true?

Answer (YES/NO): NO